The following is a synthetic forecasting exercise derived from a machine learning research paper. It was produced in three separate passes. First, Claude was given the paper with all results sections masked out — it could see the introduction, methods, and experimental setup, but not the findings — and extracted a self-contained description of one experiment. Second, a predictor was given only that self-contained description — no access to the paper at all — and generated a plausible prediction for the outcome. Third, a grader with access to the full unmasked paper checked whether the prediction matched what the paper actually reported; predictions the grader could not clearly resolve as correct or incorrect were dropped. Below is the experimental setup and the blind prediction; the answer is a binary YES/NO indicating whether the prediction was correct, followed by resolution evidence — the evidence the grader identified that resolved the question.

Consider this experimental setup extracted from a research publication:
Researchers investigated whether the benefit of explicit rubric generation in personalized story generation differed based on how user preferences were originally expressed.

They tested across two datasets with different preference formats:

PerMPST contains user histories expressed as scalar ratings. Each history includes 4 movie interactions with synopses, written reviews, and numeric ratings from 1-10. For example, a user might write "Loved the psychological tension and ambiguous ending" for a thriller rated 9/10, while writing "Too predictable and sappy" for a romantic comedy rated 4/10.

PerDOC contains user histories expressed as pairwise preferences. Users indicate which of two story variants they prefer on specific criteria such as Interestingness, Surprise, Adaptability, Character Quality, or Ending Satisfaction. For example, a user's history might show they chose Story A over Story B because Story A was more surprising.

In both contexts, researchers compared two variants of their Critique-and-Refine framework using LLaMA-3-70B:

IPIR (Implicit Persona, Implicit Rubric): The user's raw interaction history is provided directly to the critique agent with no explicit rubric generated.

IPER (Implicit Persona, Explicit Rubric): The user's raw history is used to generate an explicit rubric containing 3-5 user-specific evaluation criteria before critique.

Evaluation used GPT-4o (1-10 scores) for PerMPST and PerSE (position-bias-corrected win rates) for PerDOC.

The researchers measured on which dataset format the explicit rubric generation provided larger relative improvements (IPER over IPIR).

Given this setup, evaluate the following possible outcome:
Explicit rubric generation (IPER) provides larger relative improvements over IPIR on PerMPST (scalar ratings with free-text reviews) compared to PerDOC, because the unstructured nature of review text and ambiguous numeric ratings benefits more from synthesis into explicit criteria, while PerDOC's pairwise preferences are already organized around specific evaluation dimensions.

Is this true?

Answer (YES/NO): NO